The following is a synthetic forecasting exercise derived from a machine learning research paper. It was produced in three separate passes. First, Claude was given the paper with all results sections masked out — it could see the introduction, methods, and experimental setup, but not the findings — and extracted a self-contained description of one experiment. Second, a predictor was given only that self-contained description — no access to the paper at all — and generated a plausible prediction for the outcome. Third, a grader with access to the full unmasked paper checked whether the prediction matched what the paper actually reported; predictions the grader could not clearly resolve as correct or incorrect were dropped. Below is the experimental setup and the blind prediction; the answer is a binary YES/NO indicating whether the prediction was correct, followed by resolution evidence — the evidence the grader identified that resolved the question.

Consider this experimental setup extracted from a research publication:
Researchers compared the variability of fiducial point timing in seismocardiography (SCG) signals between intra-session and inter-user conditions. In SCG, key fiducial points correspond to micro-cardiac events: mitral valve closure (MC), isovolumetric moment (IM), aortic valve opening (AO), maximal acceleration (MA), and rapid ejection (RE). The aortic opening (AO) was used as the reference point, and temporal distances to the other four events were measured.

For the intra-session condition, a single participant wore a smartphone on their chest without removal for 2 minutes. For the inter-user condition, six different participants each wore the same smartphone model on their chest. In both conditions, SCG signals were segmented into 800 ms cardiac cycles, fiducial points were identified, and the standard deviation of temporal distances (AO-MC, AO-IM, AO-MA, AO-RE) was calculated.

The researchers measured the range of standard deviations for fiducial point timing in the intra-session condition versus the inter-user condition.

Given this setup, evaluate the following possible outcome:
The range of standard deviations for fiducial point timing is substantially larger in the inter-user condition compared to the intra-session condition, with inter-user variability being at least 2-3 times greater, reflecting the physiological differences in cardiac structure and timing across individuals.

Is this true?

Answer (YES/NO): YES